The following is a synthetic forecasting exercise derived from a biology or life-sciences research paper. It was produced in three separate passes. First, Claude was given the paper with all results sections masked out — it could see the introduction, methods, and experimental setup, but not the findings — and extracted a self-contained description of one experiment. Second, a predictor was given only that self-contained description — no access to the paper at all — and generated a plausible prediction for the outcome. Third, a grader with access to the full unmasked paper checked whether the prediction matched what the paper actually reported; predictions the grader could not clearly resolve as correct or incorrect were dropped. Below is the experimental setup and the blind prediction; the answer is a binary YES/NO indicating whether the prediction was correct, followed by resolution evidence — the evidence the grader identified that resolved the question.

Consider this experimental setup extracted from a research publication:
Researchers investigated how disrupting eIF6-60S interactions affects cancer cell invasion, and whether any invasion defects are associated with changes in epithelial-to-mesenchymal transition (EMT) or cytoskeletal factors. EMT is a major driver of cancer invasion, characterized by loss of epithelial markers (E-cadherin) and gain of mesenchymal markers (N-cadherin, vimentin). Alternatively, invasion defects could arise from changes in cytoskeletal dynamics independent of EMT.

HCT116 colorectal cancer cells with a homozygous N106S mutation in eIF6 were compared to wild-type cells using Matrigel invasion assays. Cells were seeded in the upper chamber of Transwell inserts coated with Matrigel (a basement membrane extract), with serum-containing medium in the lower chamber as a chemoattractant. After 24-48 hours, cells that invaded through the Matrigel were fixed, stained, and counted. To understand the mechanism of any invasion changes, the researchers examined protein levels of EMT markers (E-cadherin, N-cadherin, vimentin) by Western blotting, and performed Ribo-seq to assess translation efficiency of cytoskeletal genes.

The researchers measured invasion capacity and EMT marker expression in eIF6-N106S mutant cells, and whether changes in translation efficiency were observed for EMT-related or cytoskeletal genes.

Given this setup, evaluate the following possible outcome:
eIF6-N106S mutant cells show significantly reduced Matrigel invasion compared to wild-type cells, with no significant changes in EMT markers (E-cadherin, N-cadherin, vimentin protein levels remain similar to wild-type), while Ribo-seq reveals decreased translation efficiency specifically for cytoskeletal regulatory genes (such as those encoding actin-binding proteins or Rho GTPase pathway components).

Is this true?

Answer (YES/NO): YES